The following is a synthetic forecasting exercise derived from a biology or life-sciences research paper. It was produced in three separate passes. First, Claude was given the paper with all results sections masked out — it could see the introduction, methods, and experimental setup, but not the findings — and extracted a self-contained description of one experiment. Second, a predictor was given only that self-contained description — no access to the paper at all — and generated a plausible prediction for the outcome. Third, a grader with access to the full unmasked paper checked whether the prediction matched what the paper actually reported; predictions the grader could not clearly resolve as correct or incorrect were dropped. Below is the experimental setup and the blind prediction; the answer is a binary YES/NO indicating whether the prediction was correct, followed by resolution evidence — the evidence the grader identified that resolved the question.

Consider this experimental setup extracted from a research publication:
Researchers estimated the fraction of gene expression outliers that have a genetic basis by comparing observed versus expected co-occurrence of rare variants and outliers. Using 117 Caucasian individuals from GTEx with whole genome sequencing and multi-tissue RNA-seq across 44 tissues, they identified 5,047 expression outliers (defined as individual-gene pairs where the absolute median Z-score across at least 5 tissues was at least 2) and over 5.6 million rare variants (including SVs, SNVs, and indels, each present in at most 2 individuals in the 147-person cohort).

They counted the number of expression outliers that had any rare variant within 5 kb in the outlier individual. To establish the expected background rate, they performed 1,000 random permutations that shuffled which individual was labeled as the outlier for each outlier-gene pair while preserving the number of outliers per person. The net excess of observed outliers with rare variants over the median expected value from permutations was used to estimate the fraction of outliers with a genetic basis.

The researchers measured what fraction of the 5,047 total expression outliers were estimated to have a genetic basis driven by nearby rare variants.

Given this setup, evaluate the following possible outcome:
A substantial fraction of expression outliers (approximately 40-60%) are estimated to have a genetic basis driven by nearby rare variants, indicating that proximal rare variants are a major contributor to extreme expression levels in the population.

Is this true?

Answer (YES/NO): NO